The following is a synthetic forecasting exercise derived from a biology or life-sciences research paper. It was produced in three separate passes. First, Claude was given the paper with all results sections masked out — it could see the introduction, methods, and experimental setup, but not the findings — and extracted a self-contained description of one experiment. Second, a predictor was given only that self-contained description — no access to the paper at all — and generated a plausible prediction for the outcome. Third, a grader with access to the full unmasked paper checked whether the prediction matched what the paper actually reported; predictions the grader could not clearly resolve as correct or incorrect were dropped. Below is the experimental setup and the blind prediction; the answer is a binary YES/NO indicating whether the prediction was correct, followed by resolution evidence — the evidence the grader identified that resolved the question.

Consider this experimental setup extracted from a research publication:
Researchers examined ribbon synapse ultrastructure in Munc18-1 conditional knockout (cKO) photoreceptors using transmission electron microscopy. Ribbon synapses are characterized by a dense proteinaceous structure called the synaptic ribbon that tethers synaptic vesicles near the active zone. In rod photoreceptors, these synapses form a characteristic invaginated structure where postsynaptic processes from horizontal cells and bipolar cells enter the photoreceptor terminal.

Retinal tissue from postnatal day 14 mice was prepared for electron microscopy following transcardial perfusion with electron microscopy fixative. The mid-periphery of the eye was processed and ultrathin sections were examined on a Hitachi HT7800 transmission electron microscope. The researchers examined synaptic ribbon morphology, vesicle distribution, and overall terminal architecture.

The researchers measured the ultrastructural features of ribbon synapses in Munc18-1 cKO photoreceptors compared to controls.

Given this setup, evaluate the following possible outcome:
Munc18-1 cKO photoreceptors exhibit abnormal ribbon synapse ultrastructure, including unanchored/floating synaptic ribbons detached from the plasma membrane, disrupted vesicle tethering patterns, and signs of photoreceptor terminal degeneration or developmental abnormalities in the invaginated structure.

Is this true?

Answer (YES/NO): NO